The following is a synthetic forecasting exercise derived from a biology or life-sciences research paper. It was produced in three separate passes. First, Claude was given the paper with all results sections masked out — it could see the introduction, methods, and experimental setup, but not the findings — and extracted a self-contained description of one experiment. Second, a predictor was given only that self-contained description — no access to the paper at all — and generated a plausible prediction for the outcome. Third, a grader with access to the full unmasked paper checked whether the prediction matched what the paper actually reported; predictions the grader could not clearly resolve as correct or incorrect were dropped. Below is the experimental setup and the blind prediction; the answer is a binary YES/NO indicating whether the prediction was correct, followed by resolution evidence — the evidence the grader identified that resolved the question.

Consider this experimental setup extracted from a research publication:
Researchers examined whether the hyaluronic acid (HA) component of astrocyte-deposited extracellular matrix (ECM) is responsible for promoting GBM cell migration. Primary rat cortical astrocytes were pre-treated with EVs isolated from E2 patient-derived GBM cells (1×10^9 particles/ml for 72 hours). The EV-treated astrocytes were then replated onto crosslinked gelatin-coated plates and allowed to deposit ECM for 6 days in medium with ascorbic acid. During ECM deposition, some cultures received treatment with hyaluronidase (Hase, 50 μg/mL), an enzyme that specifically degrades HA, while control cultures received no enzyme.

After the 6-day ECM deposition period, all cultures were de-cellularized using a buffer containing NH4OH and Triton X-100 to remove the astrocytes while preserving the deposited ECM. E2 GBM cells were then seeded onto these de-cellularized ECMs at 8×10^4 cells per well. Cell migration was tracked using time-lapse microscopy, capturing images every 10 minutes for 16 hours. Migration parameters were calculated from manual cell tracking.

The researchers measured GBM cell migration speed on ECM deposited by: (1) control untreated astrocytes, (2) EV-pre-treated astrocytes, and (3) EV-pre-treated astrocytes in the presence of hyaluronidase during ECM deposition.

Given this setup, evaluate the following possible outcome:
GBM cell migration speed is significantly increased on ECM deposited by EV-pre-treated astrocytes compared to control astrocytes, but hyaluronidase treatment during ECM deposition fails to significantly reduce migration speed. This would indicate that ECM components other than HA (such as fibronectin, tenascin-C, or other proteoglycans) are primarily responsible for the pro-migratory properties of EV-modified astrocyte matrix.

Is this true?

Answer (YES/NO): NO